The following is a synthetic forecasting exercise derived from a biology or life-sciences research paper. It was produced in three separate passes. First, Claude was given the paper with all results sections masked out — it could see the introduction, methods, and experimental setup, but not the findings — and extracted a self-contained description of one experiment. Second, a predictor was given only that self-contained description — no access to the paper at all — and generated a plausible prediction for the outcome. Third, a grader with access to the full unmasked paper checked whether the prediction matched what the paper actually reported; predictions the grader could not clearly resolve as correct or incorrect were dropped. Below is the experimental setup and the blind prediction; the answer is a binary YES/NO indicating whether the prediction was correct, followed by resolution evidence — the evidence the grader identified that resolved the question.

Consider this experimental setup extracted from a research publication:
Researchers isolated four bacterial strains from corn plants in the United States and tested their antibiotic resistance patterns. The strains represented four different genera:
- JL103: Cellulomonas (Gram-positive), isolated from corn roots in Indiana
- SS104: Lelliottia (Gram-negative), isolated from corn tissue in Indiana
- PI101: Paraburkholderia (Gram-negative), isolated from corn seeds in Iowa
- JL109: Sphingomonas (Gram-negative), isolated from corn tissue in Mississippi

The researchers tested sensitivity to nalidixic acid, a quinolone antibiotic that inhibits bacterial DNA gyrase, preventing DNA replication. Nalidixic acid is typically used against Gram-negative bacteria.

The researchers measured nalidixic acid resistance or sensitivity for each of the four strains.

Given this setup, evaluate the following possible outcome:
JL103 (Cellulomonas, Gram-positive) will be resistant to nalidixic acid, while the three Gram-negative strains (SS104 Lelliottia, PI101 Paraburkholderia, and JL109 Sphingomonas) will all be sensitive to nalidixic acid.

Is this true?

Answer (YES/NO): NO